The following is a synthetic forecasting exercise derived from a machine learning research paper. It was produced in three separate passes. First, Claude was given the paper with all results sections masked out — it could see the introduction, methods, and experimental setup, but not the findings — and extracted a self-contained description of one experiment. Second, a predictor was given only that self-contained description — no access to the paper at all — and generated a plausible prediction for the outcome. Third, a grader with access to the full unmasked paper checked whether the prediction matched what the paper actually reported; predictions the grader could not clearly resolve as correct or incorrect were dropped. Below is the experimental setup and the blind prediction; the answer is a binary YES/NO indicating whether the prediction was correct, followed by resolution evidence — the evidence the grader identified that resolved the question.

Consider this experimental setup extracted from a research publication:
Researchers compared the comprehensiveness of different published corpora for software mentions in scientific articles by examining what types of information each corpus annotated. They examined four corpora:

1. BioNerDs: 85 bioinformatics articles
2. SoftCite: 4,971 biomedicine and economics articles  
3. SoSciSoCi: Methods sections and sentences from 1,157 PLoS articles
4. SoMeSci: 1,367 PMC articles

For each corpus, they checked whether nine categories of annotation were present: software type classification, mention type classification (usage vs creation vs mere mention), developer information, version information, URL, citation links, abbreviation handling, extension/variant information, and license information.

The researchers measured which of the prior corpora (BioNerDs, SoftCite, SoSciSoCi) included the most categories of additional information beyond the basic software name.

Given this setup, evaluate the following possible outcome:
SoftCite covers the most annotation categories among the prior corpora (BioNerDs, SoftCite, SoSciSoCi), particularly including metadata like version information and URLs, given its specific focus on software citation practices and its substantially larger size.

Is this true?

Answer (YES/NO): YES